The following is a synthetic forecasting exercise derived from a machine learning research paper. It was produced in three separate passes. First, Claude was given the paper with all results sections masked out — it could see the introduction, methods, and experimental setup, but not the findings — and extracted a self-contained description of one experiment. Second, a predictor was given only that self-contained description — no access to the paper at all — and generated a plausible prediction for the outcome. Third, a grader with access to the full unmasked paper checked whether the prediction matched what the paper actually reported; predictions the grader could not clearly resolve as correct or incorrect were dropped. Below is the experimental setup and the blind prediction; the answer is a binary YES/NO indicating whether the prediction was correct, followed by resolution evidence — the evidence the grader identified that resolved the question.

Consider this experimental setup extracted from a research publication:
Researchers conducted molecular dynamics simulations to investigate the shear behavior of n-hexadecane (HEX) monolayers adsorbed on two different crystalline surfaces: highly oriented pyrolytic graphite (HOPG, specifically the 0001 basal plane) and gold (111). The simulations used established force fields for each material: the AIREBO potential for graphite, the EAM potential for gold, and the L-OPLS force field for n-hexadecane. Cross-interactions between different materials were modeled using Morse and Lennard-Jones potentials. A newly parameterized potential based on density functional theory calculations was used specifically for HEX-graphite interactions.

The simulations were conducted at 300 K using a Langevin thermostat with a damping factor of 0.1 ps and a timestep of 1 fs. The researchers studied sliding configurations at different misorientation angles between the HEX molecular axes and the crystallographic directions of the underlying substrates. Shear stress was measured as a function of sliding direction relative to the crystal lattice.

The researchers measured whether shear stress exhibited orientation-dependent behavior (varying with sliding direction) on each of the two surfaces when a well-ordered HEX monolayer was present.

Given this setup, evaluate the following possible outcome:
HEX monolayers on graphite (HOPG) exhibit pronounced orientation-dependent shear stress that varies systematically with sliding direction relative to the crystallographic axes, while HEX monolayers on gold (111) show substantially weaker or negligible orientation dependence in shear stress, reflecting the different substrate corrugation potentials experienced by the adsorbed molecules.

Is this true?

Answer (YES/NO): YES